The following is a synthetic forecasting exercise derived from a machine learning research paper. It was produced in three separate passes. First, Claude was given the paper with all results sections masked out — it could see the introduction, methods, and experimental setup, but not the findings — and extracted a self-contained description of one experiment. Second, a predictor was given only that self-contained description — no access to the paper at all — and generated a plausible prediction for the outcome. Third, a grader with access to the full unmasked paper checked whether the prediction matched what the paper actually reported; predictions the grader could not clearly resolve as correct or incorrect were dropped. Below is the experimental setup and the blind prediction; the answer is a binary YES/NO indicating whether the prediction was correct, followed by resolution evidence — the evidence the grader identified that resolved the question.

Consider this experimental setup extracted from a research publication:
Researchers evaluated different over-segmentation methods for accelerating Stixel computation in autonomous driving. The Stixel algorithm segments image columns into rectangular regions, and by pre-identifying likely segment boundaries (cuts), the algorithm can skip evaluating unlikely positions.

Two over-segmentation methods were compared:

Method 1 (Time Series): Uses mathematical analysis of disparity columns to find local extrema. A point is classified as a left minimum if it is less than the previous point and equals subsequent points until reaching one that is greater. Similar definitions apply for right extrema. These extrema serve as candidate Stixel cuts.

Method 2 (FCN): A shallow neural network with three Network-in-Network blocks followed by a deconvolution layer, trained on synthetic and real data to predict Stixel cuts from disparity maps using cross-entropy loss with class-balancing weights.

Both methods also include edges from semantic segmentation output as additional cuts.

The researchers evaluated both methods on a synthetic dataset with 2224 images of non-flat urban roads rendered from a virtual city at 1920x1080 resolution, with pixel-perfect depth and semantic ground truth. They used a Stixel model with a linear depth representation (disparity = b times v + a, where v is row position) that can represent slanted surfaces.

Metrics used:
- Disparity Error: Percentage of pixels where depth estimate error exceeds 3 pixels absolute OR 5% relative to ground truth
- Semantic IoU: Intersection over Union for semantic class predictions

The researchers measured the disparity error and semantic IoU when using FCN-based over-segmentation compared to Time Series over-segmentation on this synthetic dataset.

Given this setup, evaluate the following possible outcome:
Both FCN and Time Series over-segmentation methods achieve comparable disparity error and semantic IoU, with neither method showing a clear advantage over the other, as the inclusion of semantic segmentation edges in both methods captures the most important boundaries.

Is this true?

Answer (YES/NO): NO